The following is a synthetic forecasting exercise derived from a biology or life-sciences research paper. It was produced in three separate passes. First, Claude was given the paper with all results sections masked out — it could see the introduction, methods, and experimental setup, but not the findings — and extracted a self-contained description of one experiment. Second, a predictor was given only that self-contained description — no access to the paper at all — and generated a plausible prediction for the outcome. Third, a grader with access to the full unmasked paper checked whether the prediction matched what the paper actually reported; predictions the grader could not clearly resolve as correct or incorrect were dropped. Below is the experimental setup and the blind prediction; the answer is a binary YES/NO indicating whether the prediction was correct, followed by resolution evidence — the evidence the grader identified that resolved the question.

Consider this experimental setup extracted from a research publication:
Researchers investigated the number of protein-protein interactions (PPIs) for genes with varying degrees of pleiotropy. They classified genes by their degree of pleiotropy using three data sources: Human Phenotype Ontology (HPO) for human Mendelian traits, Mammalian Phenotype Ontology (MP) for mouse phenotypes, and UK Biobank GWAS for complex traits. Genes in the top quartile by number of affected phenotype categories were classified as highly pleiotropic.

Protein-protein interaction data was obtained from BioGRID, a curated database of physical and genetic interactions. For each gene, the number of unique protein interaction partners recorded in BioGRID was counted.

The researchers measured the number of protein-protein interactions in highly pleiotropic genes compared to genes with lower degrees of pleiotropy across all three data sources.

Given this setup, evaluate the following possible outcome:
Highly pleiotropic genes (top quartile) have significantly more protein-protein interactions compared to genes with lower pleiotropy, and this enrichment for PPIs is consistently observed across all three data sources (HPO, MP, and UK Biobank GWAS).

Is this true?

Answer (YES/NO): NO